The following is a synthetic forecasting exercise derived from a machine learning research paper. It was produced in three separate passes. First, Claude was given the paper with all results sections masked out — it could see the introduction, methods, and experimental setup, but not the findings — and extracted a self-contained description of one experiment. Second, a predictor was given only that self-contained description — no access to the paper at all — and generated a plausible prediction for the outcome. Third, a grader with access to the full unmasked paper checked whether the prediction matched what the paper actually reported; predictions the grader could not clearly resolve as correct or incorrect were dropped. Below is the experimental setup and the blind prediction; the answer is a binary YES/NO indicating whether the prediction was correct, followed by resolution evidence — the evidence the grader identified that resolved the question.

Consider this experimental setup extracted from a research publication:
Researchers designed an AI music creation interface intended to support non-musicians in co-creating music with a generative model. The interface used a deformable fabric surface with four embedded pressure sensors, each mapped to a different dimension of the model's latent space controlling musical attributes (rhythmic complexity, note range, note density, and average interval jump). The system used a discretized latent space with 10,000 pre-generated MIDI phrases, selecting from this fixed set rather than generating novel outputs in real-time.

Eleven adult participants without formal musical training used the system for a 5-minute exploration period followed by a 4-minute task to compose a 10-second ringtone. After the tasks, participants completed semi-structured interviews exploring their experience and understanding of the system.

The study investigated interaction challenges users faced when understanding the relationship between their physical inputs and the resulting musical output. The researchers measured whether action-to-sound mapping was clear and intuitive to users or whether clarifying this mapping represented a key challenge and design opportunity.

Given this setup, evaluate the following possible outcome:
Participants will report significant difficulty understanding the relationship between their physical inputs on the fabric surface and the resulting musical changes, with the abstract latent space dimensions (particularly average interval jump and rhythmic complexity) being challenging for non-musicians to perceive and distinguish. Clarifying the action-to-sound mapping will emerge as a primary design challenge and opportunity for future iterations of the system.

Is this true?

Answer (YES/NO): NO